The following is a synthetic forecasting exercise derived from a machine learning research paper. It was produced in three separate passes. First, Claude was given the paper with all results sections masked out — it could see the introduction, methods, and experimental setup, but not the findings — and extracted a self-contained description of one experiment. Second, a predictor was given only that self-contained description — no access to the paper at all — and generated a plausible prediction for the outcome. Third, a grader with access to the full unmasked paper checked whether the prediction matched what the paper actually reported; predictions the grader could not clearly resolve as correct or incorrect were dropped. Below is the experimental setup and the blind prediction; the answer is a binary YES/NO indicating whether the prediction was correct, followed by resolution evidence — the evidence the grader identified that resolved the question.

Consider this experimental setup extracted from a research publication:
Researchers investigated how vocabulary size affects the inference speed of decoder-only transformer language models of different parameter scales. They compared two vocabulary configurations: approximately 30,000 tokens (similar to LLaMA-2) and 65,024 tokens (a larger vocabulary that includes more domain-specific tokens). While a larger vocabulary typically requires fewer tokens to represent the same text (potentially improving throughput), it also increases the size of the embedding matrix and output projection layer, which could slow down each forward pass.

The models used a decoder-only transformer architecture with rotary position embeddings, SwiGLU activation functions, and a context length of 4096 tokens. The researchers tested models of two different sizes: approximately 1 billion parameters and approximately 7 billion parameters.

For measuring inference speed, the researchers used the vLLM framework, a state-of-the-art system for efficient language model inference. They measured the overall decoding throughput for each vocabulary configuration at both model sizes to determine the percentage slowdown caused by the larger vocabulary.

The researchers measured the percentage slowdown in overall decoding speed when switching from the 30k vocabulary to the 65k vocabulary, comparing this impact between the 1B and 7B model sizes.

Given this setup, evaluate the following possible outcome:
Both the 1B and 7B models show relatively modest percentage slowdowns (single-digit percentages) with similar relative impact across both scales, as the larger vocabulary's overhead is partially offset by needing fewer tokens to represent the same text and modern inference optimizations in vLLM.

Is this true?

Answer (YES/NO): NO